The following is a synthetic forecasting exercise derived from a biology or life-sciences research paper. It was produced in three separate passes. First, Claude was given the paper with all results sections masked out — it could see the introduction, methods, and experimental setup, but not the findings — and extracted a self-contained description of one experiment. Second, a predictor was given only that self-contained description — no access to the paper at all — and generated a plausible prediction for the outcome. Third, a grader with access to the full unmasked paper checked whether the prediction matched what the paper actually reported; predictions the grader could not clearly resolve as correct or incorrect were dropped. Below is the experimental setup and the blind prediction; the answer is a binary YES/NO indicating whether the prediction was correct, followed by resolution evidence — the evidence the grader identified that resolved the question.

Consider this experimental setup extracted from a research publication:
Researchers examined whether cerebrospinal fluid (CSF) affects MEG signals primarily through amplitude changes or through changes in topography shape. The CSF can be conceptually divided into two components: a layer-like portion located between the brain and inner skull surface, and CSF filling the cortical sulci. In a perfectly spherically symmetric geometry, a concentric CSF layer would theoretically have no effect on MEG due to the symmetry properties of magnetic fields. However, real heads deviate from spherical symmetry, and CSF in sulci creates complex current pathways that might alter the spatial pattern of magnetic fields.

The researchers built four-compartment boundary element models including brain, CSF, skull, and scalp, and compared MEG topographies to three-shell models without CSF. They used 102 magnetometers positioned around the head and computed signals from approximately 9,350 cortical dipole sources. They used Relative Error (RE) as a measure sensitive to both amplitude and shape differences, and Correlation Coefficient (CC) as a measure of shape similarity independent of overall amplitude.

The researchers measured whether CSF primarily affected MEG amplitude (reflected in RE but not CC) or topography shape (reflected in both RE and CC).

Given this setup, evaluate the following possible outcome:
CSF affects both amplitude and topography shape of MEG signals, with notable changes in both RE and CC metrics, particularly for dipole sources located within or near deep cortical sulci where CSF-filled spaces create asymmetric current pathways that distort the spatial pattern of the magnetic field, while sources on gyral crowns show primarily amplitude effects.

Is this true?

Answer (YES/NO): NO